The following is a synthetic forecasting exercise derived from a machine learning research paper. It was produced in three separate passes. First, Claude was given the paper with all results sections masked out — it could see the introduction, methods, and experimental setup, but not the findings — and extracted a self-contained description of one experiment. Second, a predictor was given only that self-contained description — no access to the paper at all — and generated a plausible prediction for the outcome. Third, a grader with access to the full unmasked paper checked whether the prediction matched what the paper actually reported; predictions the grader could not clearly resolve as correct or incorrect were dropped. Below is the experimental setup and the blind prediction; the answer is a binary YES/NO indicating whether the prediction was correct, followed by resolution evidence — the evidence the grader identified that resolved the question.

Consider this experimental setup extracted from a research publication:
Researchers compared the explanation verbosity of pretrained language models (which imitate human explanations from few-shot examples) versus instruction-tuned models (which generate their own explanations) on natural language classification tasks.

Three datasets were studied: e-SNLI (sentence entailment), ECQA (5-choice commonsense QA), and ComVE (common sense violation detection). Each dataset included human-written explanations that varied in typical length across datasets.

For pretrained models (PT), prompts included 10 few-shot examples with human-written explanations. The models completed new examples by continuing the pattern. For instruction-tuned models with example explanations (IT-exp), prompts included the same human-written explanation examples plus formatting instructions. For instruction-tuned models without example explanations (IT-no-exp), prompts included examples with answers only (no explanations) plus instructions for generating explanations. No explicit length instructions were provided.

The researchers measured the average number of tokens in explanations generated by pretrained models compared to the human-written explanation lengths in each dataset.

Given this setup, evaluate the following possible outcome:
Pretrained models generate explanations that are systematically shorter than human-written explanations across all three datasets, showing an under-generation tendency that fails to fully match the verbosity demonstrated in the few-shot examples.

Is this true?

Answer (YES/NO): NO